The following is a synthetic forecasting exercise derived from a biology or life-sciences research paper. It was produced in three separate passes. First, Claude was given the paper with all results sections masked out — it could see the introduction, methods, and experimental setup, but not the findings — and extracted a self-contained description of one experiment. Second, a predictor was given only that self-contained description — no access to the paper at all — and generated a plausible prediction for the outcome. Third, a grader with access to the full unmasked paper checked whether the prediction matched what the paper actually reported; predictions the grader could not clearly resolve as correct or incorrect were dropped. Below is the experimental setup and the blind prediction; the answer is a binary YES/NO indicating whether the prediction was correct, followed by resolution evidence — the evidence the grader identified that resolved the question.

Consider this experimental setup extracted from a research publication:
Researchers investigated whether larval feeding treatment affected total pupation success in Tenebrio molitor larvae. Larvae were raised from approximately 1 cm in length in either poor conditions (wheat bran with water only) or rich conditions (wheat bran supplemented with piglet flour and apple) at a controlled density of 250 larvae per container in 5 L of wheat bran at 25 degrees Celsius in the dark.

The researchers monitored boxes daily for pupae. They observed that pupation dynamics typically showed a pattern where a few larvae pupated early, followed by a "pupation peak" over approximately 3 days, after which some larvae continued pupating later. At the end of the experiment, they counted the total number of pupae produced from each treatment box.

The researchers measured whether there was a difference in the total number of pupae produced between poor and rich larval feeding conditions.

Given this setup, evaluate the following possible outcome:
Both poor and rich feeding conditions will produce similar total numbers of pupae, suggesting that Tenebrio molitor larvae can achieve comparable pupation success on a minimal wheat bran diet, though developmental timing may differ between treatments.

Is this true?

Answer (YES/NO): YES